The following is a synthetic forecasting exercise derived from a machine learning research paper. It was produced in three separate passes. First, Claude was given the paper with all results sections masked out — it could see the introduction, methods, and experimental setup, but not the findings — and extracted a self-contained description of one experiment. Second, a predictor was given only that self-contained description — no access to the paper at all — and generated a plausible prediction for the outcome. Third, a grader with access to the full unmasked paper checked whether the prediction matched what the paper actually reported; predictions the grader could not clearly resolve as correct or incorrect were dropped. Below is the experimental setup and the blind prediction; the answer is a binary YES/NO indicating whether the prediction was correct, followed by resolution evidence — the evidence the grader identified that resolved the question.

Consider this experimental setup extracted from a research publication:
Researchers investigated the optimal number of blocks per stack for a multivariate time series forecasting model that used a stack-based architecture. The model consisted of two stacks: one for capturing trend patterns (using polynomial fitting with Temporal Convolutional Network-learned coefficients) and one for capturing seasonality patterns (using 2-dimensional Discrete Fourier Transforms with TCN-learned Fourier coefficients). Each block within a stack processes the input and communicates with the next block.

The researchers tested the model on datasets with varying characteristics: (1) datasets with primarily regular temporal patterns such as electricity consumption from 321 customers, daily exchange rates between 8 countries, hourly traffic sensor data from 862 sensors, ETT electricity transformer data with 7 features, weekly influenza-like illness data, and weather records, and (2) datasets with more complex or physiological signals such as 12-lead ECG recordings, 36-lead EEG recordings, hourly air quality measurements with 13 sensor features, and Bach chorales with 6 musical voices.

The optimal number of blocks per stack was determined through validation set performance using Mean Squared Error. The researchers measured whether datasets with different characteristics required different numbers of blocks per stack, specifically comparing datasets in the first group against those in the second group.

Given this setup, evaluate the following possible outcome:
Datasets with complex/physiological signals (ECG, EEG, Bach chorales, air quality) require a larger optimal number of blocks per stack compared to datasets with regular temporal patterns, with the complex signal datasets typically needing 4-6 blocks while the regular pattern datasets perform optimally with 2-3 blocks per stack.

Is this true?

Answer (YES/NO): NO